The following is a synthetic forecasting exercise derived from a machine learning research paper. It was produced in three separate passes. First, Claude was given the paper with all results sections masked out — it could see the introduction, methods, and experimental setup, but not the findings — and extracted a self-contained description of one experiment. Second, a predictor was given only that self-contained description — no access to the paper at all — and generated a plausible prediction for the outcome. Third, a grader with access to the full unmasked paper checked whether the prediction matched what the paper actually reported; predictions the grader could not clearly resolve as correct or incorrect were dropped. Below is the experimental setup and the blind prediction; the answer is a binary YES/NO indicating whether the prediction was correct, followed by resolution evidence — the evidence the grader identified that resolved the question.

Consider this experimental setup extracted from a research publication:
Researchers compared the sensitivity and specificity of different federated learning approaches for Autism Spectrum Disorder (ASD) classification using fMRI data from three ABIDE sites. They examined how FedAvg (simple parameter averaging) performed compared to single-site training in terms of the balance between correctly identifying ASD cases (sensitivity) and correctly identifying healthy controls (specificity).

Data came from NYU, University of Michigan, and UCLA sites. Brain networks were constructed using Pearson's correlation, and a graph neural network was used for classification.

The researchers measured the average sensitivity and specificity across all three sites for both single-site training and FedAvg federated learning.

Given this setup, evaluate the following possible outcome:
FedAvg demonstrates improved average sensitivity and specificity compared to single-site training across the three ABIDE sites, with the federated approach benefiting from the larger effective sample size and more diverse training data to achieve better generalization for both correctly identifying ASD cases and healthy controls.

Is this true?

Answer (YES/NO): NO